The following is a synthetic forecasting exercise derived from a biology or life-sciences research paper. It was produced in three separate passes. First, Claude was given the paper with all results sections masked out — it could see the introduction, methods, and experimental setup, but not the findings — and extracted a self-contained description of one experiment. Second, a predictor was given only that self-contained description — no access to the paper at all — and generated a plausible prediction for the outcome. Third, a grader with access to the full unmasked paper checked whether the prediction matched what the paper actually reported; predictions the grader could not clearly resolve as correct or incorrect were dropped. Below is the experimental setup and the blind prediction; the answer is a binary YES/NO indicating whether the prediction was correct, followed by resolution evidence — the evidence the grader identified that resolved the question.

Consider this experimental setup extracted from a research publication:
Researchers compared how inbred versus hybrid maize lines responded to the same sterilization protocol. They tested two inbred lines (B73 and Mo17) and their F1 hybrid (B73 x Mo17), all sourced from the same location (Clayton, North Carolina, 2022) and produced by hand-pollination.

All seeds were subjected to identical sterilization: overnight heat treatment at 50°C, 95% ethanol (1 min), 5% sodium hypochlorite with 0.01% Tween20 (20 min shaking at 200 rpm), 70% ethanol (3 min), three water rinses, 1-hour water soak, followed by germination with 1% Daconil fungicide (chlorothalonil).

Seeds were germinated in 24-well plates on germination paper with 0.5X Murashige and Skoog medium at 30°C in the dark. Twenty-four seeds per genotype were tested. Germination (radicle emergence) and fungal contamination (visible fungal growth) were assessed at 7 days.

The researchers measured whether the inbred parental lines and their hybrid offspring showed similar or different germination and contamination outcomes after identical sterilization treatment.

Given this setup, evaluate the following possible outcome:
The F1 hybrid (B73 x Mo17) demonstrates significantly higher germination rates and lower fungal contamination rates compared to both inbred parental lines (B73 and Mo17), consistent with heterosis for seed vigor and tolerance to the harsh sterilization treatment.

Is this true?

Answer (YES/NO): NO